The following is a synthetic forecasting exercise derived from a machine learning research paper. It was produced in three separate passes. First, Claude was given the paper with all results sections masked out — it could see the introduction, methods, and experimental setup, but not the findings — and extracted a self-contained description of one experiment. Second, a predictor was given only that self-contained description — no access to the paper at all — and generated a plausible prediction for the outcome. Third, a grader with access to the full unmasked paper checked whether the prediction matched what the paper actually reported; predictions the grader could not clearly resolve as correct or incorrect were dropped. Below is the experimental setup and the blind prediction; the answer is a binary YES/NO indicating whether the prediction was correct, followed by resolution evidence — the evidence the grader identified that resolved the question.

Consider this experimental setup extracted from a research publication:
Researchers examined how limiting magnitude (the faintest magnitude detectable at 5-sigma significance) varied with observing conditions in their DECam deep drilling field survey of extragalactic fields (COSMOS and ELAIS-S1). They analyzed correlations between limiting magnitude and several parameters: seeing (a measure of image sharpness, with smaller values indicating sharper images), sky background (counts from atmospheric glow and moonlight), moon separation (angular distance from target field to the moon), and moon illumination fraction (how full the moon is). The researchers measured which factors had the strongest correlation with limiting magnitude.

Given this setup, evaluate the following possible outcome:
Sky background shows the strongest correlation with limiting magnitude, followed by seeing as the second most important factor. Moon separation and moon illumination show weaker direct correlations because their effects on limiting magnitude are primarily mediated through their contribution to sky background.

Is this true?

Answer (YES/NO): YES